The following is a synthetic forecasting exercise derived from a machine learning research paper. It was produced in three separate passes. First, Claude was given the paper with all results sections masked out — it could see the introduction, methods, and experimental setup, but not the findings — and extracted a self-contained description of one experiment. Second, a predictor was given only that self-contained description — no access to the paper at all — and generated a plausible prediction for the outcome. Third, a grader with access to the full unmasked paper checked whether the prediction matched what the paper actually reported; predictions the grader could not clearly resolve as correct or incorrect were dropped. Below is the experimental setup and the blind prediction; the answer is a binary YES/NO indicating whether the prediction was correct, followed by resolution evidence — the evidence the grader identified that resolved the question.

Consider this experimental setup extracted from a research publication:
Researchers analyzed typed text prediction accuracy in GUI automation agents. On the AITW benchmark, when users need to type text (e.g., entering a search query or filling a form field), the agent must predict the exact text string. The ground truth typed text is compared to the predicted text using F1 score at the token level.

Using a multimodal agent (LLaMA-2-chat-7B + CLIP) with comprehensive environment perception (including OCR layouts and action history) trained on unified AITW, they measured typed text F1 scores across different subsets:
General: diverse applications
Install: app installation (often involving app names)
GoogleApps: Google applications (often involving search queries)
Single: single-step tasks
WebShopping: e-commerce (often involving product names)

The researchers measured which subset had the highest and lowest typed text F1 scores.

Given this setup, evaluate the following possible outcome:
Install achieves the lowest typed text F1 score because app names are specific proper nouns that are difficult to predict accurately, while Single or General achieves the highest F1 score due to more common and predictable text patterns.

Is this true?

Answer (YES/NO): NO